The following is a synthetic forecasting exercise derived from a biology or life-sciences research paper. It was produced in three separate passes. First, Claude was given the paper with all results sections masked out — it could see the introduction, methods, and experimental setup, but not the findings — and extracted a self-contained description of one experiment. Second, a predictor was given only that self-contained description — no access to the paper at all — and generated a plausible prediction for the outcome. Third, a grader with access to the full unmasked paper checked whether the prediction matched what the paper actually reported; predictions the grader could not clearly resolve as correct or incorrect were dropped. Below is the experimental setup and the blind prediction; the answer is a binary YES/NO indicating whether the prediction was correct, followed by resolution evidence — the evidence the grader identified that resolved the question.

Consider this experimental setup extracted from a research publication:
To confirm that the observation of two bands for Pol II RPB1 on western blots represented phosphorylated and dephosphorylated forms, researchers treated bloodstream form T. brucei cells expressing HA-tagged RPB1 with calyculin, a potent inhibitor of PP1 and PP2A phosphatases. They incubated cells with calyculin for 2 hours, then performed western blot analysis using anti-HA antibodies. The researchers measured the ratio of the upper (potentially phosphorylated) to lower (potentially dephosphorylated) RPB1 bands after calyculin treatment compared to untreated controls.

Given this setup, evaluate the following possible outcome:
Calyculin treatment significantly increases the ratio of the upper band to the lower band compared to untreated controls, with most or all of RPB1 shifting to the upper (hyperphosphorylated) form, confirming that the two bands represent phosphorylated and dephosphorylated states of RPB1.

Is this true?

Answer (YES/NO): YES